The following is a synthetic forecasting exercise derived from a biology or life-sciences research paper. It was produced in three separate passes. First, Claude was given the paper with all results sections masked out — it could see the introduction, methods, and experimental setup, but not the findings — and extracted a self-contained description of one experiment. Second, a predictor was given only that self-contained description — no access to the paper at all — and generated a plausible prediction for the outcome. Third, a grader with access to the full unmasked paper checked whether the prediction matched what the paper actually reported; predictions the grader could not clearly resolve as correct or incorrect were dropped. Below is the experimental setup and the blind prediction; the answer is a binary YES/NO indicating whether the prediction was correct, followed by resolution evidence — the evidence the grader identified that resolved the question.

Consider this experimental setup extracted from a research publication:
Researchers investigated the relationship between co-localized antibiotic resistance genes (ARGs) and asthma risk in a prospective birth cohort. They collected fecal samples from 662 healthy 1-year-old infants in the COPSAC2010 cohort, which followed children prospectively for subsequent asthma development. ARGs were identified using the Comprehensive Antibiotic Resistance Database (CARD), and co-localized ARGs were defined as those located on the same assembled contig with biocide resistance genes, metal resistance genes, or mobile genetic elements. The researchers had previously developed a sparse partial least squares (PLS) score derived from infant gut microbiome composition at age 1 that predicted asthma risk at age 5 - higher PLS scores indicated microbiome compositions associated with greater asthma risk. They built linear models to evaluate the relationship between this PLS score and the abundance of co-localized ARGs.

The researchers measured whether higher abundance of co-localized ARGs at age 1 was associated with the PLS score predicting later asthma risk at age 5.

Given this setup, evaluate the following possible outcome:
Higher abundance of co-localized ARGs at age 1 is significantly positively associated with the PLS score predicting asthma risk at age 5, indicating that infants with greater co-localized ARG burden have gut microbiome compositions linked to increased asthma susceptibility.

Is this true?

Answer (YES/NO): YES